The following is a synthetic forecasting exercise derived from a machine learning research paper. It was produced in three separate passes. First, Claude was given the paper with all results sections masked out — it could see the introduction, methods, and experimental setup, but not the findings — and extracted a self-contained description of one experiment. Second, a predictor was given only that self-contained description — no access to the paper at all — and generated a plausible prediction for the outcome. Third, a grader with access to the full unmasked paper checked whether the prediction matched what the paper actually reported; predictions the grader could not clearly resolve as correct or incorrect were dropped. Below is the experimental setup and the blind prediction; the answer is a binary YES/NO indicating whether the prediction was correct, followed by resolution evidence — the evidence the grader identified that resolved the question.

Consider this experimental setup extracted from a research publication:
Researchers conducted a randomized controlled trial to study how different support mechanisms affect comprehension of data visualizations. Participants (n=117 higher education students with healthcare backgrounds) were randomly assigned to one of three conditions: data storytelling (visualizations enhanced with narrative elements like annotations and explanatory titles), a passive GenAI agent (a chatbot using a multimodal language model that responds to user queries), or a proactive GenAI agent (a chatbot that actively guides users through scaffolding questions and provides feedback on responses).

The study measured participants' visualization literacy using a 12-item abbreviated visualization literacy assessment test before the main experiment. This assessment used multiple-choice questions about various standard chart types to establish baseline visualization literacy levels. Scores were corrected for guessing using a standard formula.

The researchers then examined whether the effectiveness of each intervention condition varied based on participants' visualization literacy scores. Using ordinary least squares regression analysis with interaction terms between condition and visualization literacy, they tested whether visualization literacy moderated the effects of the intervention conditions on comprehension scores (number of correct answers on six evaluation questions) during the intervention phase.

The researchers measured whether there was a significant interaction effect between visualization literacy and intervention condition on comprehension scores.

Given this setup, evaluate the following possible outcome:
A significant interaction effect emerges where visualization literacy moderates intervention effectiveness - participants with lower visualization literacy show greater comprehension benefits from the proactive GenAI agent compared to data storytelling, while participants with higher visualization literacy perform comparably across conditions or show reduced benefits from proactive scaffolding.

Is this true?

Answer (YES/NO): NO